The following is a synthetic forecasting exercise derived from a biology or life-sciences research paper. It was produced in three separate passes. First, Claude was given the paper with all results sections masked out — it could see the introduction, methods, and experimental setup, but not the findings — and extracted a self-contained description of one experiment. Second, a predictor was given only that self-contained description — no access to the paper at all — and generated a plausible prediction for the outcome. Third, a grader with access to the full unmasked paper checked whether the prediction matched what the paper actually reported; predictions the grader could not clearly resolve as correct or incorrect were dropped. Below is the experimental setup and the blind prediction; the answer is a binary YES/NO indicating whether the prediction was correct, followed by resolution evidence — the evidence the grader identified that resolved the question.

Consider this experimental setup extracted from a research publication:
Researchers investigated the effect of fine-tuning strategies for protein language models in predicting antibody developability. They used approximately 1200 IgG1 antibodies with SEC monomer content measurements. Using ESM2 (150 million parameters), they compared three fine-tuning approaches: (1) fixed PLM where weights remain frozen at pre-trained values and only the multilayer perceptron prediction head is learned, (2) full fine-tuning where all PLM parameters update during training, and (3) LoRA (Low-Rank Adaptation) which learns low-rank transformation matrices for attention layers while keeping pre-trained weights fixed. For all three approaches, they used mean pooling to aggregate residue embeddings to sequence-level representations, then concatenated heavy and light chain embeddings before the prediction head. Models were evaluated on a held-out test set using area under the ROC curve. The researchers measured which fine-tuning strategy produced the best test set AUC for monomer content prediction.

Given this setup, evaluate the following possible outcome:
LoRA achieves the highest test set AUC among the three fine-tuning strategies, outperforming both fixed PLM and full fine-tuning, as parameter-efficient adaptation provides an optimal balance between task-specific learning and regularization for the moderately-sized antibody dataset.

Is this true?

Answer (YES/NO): YES